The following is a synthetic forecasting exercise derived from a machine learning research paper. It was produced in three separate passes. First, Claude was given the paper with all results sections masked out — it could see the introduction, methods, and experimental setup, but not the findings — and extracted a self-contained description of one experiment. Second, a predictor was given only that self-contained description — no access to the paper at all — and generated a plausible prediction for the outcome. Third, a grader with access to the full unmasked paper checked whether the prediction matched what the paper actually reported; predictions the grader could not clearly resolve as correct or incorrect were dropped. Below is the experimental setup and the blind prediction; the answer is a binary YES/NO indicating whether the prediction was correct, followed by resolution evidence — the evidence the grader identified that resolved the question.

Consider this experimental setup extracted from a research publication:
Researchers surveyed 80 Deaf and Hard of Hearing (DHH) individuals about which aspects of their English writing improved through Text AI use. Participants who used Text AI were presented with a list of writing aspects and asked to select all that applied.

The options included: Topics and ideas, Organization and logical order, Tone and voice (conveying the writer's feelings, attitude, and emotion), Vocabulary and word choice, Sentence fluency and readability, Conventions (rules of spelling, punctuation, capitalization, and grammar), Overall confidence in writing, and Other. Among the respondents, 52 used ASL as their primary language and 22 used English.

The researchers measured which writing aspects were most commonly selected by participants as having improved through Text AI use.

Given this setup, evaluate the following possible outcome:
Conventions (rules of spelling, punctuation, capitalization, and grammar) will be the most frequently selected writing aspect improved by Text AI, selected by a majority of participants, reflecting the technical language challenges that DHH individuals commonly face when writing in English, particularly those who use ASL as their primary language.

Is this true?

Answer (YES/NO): NO